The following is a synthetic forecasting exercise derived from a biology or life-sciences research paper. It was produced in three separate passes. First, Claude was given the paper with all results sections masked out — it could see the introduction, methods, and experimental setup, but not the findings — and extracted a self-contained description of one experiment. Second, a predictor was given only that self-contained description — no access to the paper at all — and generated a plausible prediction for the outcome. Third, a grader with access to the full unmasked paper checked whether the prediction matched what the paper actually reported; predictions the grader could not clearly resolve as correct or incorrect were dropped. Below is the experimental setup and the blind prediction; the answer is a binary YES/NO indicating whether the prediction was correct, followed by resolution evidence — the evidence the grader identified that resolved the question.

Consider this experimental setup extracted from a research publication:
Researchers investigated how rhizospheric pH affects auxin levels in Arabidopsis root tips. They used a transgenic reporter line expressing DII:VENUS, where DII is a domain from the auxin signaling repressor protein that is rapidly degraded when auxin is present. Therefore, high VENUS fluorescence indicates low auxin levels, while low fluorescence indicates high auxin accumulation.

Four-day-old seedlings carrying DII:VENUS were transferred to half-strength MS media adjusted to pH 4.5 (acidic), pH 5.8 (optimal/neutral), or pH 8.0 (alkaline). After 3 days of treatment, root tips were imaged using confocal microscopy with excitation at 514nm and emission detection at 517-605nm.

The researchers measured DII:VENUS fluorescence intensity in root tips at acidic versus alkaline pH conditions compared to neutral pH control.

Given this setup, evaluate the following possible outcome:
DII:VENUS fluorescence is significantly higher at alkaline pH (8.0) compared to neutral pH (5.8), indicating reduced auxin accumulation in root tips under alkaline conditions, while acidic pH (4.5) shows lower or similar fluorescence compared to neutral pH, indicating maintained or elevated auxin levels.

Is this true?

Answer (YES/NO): NO